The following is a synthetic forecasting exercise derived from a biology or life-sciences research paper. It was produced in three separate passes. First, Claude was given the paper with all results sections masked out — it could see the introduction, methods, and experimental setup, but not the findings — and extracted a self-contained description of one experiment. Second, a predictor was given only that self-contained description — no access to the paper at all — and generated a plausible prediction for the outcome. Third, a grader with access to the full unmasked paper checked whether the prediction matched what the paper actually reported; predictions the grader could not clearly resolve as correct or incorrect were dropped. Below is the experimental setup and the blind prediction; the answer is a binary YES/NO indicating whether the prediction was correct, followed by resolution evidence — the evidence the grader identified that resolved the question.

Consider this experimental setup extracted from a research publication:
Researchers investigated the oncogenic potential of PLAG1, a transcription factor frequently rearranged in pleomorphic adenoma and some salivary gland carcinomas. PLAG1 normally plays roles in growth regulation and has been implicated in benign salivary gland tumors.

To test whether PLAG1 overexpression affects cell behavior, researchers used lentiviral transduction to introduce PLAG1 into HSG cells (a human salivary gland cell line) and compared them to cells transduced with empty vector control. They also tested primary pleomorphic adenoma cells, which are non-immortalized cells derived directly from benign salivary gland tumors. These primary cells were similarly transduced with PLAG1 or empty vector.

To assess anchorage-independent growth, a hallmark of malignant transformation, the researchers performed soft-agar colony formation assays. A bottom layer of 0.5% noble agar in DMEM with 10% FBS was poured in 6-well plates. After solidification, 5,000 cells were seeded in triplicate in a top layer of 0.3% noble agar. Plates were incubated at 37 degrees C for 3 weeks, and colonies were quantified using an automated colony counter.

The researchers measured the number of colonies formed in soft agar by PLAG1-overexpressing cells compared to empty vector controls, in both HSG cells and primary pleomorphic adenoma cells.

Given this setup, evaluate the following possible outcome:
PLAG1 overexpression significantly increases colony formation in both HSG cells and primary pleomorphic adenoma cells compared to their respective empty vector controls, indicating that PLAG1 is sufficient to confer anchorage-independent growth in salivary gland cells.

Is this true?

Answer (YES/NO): NO